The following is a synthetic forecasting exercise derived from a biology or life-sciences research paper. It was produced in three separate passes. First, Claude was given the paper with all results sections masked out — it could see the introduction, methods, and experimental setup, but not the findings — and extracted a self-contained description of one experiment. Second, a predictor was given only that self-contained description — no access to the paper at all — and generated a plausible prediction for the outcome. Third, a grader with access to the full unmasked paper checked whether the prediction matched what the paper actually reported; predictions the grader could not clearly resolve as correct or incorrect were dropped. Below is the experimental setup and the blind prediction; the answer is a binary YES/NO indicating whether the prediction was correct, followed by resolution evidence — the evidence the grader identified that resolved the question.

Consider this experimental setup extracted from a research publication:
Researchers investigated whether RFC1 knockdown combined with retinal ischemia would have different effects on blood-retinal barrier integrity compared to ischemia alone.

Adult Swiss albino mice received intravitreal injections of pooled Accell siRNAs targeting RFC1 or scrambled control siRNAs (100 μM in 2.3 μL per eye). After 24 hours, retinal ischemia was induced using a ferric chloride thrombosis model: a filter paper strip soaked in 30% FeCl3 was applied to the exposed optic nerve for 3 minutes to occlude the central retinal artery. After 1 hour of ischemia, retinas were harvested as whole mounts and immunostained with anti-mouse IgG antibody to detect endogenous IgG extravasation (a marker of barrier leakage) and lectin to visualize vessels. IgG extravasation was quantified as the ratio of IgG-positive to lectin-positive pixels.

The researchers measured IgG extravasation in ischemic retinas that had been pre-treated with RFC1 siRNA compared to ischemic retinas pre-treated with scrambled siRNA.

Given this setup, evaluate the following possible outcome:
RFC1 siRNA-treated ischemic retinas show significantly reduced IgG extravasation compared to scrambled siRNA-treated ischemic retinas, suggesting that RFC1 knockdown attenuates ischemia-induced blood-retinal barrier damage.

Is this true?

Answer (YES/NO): NO